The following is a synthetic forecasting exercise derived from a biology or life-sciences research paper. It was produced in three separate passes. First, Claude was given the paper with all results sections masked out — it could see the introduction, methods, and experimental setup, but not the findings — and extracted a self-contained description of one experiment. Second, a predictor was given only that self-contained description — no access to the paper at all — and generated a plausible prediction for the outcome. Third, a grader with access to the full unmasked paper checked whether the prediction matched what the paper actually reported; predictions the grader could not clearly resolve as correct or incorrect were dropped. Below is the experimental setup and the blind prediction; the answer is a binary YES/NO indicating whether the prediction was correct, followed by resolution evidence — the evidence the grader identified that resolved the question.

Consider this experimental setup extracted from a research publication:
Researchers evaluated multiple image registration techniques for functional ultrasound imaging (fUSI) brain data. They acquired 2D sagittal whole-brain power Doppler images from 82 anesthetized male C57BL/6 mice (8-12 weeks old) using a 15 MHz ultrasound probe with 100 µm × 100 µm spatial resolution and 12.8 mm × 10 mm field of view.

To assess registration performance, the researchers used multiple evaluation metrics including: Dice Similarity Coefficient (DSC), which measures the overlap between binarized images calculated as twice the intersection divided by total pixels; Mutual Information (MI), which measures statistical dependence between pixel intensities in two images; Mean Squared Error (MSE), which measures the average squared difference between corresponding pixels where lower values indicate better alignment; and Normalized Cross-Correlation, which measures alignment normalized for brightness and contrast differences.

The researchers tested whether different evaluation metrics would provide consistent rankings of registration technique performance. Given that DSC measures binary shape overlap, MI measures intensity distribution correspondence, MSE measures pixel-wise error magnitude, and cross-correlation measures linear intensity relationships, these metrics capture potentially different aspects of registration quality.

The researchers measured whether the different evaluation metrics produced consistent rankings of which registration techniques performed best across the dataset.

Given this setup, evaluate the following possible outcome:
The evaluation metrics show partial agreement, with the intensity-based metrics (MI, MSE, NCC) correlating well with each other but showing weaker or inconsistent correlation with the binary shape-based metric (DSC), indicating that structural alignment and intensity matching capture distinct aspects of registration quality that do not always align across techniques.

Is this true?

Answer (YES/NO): NO